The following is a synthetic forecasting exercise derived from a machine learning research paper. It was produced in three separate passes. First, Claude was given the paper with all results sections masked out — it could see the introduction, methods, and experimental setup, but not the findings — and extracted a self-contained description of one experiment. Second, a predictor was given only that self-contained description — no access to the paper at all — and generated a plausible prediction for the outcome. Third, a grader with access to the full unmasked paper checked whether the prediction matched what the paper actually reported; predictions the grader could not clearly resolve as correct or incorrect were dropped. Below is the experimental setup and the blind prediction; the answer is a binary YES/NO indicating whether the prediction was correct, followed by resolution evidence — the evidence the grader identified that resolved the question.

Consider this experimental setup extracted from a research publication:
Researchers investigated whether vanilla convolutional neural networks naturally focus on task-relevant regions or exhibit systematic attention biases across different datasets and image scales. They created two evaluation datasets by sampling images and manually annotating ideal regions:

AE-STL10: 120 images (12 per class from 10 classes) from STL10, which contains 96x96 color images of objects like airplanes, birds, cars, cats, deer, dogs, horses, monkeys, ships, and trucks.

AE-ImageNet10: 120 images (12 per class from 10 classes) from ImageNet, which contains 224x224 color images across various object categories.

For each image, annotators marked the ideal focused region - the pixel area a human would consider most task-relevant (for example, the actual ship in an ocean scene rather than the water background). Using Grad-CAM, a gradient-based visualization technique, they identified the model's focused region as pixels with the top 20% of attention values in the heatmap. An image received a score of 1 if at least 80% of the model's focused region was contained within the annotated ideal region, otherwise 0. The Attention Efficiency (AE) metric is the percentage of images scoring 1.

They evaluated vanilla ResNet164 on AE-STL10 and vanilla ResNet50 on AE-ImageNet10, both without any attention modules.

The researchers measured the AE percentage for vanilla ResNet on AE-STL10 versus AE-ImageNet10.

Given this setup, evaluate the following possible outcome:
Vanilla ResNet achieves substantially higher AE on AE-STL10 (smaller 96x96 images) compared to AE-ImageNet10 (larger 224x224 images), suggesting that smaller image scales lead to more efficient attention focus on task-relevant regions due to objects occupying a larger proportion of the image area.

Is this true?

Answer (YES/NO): NO